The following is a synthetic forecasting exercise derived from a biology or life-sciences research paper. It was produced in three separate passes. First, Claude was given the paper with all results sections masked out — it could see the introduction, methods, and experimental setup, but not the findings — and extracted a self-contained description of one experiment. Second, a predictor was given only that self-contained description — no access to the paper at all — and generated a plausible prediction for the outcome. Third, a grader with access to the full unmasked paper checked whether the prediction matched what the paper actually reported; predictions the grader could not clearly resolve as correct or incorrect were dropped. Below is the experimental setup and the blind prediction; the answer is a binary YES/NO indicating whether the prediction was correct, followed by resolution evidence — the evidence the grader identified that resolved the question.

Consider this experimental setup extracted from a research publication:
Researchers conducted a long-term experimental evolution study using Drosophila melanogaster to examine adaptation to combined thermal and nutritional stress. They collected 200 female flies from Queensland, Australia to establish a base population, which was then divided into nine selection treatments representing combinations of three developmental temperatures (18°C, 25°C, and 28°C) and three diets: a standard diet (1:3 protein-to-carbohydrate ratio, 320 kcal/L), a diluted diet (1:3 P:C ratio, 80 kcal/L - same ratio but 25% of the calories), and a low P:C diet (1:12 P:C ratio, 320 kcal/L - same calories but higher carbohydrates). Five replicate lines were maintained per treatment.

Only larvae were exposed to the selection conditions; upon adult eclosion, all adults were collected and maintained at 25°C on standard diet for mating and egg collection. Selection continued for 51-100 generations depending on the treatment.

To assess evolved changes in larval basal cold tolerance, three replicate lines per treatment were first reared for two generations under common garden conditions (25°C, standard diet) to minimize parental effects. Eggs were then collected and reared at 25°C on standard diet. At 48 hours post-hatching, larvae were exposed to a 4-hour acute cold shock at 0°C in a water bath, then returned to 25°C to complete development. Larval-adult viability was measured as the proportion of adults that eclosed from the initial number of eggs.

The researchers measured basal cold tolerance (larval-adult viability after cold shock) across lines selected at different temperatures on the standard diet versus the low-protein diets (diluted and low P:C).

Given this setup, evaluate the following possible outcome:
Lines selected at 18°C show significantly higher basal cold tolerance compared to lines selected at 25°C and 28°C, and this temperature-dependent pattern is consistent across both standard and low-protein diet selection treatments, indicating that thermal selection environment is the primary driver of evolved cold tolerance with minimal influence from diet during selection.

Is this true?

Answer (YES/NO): NO